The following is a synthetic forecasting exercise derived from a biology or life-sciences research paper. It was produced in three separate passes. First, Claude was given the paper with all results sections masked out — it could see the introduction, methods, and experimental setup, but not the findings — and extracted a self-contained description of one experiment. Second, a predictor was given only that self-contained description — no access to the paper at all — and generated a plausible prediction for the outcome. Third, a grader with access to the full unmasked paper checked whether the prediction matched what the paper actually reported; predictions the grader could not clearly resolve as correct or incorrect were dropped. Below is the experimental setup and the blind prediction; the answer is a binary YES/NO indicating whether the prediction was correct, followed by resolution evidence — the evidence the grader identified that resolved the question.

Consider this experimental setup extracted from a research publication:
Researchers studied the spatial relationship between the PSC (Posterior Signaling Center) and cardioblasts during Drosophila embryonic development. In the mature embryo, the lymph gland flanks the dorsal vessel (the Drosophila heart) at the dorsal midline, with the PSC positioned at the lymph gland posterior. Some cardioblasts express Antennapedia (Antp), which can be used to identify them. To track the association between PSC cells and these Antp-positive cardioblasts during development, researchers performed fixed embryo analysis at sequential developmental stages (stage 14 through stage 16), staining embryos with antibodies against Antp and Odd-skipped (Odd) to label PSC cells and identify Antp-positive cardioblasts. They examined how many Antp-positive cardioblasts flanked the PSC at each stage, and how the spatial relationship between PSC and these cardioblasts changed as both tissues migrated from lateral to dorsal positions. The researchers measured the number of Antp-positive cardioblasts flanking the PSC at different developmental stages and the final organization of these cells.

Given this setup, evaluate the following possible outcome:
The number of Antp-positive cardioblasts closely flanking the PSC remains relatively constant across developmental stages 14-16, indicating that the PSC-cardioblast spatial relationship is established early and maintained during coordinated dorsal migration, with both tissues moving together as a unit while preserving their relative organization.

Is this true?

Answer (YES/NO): NO